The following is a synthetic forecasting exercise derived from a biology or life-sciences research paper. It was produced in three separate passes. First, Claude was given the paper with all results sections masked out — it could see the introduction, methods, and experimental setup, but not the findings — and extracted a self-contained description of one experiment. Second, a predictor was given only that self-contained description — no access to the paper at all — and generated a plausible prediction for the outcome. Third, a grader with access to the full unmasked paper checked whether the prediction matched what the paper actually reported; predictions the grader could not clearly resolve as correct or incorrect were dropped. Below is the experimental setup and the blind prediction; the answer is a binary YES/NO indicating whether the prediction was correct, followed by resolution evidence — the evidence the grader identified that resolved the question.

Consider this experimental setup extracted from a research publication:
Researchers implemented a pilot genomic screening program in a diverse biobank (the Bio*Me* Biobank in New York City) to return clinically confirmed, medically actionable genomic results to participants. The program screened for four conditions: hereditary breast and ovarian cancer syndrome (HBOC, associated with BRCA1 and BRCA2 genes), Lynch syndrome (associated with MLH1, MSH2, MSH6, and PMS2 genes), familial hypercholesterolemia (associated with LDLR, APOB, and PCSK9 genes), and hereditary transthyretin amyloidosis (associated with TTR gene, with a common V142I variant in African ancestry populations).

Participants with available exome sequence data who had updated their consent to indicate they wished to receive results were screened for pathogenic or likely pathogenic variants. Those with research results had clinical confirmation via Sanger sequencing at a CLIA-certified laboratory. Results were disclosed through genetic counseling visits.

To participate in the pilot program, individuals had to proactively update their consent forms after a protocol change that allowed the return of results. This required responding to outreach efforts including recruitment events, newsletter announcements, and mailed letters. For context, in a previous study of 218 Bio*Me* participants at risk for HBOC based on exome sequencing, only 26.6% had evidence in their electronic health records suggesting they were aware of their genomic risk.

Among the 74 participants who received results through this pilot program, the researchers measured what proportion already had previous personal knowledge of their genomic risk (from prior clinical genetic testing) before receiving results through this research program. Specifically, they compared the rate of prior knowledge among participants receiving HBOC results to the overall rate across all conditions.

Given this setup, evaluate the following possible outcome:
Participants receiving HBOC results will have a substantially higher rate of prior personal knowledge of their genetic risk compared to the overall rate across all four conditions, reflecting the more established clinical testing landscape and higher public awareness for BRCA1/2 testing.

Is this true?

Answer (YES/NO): YES